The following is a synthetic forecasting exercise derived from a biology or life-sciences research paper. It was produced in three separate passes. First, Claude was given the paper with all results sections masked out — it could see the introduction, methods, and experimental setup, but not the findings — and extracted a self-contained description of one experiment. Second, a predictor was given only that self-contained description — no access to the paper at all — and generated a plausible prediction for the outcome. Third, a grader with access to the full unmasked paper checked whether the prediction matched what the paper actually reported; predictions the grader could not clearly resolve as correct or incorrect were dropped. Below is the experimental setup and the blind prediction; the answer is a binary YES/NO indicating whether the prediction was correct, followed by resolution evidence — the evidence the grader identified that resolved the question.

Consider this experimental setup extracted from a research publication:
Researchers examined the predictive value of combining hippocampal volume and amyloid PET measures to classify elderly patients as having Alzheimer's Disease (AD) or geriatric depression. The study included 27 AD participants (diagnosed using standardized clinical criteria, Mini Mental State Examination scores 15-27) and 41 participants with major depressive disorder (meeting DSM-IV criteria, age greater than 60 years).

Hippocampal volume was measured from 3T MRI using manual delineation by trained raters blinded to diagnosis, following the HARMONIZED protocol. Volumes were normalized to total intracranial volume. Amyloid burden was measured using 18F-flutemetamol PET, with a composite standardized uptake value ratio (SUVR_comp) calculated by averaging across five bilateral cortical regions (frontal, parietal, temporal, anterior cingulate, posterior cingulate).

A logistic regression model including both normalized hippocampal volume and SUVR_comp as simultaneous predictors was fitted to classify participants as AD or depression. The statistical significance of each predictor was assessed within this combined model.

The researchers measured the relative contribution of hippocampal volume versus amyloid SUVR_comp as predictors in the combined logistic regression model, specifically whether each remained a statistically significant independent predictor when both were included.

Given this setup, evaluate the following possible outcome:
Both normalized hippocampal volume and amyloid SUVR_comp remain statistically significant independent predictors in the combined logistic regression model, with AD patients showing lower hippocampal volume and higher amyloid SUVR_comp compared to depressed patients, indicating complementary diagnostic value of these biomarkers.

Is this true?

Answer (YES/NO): YES